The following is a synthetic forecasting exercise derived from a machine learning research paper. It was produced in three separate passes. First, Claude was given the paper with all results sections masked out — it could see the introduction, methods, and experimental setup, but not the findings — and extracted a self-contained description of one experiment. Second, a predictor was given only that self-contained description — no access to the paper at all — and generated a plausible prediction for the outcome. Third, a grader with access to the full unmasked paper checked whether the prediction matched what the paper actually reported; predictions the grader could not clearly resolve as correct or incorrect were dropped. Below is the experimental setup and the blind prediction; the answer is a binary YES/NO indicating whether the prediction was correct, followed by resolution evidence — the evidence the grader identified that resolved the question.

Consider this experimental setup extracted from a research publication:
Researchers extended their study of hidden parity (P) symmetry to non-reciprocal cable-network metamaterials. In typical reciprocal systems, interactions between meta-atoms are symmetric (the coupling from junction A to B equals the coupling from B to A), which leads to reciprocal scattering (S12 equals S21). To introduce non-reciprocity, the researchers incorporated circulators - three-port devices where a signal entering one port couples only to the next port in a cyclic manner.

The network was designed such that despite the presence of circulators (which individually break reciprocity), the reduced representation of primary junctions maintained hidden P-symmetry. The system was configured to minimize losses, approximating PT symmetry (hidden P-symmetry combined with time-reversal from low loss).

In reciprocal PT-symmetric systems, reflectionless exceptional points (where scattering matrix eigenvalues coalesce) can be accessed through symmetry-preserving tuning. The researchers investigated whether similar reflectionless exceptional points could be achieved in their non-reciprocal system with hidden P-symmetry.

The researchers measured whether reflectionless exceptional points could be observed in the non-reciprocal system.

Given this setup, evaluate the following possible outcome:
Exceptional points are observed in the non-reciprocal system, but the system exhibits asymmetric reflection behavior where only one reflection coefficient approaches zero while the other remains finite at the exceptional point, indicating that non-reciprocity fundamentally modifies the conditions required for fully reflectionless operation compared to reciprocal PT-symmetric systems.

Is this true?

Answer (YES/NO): NO